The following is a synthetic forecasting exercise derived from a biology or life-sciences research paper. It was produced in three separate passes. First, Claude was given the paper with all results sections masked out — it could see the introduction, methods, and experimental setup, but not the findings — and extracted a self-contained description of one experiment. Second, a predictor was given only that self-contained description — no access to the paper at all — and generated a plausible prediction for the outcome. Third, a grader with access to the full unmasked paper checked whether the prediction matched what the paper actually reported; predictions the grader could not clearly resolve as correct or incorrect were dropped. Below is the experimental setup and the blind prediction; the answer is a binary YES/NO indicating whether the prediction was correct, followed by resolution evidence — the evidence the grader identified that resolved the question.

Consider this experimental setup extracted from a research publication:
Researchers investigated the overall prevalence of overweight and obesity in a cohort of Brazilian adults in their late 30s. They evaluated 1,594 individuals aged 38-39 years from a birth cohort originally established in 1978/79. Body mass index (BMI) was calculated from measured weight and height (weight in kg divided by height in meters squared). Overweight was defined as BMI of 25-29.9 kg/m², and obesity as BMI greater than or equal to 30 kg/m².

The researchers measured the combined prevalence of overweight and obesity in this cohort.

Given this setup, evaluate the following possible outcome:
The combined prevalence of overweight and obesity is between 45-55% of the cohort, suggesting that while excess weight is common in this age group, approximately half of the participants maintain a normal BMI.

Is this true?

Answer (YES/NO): NO